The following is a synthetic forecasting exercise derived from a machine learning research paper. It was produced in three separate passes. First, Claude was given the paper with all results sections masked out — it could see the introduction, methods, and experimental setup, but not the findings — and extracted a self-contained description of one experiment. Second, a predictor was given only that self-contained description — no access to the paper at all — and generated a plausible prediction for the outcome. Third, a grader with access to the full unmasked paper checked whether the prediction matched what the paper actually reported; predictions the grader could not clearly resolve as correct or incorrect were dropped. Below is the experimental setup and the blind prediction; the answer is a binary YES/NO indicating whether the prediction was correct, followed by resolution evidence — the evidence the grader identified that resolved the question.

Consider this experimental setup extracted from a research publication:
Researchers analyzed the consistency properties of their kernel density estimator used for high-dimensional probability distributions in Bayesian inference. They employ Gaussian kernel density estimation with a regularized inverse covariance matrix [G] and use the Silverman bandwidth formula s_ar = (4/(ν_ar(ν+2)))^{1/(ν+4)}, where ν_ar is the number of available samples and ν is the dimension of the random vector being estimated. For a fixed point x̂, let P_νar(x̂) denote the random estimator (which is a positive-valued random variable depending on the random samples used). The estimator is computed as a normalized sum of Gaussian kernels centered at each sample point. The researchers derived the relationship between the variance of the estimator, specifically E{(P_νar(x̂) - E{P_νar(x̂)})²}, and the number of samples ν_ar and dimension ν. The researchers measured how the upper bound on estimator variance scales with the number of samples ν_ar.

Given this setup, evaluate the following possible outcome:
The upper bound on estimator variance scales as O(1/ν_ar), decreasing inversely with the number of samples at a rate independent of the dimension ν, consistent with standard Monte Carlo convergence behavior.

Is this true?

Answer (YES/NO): NO